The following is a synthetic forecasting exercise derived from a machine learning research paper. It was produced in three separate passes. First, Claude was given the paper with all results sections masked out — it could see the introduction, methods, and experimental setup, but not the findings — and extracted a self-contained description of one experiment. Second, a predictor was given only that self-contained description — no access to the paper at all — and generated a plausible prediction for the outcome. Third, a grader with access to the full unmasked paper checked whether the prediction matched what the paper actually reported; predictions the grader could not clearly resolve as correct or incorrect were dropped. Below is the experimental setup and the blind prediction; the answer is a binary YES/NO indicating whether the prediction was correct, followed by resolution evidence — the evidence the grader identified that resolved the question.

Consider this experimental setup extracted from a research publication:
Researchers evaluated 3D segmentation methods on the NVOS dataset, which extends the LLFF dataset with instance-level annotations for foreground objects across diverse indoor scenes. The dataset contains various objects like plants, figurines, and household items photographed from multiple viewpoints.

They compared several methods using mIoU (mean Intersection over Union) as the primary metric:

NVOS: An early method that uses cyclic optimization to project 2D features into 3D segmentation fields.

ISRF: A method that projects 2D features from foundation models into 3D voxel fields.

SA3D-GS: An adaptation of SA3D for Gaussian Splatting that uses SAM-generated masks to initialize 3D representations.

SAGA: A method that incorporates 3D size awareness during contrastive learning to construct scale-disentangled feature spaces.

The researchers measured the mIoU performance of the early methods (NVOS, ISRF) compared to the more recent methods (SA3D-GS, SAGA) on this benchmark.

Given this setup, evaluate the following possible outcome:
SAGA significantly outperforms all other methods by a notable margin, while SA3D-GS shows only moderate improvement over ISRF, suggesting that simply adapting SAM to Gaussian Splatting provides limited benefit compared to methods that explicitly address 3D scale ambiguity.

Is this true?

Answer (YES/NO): NO